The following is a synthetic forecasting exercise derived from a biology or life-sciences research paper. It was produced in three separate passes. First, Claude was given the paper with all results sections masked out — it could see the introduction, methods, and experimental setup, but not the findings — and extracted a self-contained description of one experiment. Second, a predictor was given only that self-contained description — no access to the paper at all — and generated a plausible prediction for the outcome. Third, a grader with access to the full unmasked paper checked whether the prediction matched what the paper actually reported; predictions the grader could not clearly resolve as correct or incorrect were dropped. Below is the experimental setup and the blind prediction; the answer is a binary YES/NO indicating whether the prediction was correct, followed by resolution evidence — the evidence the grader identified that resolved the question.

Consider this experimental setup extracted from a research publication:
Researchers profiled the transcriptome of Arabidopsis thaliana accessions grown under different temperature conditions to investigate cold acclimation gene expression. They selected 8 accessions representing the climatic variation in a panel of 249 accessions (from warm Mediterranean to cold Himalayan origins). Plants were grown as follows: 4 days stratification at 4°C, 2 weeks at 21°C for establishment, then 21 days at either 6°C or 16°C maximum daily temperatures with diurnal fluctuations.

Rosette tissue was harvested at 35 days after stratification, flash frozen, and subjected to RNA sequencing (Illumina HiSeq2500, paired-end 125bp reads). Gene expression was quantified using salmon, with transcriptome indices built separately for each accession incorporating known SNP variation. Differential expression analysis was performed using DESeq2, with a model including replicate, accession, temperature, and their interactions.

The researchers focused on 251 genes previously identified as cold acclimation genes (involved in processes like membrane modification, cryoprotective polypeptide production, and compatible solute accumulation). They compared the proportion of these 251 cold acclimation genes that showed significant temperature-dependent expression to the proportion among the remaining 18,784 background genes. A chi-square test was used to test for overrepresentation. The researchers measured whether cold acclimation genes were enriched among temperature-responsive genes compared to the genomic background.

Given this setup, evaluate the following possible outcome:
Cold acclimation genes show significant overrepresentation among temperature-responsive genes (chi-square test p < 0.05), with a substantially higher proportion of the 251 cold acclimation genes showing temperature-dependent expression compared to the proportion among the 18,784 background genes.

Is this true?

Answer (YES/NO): YES